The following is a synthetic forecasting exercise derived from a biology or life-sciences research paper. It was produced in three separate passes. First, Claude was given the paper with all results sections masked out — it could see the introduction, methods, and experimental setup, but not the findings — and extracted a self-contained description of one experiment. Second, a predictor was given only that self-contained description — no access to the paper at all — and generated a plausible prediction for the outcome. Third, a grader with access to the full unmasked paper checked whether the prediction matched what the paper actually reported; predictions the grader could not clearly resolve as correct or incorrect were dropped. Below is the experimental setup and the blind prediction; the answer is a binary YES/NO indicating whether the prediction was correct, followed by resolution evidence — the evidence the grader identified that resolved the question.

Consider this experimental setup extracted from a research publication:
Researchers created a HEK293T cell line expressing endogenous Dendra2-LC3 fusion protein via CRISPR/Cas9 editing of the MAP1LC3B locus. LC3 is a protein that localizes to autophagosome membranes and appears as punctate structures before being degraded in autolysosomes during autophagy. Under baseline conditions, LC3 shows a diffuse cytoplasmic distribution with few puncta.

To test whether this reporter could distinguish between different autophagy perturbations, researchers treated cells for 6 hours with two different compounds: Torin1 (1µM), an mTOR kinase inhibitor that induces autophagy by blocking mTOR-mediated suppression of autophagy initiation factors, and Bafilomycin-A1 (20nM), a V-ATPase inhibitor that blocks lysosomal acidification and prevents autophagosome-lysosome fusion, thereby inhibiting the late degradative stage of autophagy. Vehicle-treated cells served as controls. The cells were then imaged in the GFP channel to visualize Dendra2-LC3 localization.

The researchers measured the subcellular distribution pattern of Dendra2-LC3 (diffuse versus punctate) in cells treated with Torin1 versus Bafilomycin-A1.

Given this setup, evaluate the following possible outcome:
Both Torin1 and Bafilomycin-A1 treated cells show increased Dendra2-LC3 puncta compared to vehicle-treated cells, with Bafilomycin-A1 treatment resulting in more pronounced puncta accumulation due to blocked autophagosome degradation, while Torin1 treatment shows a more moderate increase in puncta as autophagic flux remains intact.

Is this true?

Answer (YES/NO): YES